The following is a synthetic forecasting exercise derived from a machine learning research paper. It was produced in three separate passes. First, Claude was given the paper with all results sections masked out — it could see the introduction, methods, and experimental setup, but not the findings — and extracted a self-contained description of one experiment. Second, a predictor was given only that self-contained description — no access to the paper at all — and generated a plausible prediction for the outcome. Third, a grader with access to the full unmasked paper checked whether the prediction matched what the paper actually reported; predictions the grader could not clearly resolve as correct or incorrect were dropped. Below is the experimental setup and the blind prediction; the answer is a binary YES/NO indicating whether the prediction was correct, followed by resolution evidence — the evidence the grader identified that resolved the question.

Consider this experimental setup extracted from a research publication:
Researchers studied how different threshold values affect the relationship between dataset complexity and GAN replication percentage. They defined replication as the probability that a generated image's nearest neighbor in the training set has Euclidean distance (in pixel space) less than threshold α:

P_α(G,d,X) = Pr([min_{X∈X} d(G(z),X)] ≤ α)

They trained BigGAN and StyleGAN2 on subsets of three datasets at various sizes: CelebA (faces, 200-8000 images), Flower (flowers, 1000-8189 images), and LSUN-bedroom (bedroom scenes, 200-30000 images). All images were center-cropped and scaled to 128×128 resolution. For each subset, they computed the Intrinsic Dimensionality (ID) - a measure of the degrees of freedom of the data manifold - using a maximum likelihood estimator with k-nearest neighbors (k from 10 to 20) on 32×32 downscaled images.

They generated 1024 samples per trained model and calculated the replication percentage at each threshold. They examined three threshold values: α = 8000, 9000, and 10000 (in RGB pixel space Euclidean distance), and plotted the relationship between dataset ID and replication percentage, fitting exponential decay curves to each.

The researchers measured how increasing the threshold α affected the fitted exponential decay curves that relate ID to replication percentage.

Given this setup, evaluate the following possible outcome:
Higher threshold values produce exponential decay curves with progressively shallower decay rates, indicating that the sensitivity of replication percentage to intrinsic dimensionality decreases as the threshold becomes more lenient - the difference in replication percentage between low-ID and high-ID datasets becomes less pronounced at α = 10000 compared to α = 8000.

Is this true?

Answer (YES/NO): YES